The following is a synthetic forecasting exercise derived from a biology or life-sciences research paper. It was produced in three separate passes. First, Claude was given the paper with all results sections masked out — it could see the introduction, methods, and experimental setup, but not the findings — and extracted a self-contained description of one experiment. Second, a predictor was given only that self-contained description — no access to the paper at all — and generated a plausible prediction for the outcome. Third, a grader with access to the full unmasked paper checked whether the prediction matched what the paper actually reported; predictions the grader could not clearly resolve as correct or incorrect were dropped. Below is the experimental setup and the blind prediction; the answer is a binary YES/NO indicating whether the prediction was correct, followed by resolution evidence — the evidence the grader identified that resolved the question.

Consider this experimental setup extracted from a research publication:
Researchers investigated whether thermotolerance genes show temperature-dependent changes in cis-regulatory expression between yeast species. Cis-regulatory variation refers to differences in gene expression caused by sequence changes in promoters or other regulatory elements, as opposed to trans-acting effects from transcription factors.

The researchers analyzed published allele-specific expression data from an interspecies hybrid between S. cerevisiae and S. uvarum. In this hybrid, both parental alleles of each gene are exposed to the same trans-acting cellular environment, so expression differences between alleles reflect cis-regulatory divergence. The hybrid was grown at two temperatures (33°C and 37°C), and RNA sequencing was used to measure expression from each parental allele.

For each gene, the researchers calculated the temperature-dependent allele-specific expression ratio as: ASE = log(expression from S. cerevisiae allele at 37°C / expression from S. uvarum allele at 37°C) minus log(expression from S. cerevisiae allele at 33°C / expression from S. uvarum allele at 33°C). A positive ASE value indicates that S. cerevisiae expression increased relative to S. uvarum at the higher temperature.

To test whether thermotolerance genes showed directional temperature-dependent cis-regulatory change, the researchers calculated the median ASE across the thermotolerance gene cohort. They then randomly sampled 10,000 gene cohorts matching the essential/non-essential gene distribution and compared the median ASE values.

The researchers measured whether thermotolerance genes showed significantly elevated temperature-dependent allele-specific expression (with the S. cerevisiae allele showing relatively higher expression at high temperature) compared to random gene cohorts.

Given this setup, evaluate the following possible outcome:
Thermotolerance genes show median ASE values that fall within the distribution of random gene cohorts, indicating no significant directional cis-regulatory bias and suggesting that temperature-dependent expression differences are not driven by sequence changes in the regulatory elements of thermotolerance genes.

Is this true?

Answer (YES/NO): YES